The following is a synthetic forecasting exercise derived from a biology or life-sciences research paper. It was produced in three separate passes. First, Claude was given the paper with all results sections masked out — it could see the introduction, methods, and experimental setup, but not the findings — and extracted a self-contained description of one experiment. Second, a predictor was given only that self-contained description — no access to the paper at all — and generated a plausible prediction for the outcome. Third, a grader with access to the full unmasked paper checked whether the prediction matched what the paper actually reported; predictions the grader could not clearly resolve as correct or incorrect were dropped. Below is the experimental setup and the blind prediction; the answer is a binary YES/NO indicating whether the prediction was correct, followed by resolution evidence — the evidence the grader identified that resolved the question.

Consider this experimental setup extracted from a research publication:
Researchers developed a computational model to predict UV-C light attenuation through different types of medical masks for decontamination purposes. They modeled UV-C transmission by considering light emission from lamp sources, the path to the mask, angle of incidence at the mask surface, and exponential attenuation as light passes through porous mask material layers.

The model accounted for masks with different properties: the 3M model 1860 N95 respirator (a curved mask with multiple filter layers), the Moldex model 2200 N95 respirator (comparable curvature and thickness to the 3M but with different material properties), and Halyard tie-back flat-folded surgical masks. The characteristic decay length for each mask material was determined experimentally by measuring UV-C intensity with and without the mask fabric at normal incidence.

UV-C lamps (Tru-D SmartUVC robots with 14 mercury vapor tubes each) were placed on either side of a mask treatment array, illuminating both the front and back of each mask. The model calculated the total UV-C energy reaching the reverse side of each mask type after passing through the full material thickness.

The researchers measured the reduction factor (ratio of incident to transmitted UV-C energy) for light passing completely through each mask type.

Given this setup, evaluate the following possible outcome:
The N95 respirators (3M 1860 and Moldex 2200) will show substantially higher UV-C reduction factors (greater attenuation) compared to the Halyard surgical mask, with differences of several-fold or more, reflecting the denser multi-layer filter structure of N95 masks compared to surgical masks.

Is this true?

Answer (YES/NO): NO